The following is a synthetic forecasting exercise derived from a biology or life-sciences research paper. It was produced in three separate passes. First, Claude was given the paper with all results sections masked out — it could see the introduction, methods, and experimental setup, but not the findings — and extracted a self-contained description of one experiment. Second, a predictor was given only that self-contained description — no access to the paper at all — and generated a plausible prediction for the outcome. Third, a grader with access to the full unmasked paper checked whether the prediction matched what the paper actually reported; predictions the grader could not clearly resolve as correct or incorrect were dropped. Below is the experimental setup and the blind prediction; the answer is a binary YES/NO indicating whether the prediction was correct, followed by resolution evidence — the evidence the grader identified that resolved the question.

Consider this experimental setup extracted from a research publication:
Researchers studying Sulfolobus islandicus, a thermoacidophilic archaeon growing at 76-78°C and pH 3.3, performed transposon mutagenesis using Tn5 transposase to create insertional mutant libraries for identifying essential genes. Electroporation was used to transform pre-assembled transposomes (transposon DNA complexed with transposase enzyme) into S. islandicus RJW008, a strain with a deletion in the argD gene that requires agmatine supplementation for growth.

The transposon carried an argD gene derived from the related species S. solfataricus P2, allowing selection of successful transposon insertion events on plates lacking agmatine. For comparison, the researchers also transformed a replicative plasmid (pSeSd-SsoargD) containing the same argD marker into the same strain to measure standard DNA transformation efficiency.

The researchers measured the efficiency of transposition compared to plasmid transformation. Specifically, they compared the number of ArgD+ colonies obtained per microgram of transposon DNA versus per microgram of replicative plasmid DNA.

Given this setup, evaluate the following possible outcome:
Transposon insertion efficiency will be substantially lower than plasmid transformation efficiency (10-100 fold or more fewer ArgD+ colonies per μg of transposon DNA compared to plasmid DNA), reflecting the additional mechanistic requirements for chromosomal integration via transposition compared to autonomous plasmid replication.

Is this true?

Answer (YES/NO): YES